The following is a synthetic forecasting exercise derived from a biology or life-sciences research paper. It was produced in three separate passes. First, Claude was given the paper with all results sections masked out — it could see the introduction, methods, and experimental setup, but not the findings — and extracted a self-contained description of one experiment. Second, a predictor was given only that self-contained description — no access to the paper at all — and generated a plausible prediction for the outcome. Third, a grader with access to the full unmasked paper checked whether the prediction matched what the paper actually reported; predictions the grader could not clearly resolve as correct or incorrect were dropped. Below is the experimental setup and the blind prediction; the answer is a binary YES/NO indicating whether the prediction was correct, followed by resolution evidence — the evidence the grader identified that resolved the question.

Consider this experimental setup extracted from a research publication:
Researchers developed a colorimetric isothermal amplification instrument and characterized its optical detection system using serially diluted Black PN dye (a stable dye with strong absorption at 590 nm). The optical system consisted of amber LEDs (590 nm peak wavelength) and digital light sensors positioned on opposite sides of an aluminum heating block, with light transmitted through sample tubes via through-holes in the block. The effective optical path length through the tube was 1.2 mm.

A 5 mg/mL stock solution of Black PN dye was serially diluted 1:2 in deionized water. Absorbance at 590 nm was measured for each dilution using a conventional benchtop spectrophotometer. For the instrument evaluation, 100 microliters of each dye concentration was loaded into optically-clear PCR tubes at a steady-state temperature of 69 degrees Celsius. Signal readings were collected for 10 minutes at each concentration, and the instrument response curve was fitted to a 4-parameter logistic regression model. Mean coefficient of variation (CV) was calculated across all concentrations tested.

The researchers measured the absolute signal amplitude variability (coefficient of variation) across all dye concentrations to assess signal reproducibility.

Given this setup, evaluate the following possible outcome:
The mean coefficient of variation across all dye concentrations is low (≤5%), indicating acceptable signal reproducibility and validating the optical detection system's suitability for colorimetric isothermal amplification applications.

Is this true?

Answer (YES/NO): NO